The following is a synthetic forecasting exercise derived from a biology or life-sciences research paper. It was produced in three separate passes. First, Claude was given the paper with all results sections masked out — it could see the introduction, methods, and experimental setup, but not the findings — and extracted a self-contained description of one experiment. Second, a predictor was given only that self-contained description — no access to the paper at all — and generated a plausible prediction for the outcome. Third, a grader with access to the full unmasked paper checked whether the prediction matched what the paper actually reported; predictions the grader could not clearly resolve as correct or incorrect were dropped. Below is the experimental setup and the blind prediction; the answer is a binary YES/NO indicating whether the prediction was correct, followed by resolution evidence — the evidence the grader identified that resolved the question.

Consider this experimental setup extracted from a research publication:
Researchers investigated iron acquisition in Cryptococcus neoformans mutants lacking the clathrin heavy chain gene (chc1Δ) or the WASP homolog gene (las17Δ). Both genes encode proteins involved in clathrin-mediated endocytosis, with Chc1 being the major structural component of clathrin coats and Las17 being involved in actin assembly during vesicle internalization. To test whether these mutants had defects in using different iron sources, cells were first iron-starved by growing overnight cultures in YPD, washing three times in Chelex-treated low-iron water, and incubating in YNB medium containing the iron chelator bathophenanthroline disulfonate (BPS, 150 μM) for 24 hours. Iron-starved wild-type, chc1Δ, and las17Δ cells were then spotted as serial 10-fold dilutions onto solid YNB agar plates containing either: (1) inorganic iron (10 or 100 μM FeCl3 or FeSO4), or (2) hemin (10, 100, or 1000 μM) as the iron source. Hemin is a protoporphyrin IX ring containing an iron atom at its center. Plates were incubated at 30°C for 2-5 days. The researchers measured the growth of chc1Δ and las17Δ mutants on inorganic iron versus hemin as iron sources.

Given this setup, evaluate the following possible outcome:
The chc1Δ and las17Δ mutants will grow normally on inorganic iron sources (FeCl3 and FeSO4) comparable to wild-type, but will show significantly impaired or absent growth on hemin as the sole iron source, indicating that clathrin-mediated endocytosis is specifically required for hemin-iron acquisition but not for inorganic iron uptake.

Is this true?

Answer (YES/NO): YES